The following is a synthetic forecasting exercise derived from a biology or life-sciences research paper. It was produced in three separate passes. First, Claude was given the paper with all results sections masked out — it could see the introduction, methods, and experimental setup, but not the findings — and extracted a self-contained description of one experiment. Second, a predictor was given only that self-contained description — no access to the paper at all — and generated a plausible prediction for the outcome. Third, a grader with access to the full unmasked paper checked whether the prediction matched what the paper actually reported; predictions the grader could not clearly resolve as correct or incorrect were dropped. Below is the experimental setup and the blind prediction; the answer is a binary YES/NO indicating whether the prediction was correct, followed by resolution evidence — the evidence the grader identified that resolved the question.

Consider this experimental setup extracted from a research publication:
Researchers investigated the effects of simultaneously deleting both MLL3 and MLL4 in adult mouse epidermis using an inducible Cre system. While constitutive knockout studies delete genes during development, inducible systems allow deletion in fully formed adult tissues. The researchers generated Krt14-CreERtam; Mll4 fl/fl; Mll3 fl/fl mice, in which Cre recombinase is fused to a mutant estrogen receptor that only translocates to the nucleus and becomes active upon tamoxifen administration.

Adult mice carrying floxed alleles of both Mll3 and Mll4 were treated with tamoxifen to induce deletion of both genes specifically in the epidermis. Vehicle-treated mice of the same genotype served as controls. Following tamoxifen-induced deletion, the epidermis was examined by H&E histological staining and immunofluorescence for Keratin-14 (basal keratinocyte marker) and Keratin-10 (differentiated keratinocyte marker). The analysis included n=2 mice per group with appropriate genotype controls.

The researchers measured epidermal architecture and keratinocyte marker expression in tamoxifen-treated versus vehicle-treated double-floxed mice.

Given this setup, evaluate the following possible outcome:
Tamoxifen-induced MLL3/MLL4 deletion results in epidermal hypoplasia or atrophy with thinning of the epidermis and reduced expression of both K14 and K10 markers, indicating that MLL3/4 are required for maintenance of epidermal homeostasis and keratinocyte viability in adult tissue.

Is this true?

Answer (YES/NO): NO